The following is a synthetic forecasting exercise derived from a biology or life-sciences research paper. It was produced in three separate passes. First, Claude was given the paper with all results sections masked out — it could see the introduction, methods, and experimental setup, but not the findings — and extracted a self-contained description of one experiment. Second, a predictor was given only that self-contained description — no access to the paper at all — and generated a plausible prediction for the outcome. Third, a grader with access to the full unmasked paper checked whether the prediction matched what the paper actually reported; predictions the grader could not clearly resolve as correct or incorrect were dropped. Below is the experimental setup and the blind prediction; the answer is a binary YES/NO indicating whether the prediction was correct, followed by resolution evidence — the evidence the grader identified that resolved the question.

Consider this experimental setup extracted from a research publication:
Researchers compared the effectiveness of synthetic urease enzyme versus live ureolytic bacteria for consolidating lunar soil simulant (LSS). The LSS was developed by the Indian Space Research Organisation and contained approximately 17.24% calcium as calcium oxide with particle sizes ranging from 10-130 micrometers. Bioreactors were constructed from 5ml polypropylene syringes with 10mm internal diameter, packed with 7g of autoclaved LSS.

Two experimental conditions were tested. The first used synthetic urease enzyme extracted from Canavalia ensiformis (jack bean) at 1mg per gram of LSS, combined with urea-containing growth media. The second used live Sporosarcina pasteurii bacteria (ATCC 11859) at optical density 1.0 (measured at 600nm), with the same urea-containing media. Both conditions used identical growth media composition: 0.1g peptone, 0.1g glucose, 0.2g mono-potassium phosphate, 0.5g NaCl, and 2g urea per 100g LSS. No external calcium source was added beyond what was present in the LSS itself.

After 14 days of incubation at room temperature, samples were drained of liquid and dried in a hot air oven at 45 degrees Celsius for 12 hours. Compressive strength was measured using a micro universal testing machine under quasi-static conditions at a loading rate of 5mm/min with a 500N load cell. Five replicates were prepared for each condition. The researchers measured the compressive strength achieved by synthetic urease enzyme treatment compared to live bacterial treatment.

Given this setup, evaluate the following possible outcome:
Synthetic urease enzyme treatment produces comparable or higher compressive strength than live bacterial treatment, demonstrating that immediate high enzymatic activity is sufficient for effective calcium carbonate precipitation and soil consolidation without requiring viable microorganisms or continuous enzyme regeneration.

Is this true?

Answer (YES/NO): NO